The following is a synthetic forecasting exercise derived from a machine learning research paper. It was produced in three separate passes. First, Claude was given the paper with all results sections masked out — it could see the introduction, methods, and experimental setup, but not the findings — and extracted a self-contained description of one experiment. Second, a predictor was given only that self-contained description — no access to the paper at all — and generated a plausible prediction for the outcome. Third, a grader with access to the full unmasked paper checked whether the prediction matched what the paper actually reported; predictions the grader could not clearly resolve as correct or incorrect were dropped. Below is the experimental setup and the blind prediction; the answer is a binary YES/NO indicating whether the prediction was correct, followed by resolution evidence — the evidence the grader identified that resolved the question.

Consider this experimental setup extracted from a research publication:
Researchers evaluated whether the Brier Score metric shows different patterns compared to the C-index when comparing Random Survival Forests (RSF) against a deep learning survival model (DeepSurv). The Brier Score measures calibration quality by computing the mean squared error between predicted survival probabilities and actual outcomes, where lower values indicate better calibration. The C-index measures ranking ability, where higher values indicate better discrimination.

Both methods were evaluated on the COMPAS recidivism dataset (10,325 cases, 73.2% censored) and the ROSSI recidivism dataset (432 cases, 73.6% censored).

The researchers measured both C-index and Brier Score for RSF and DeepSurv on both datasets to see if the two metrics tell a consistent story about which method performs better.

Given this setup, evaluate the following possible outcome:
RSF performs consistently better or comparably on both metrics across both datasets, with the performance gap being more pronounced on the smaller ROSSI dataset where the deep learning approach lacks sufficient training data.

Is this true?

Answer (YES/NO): NO